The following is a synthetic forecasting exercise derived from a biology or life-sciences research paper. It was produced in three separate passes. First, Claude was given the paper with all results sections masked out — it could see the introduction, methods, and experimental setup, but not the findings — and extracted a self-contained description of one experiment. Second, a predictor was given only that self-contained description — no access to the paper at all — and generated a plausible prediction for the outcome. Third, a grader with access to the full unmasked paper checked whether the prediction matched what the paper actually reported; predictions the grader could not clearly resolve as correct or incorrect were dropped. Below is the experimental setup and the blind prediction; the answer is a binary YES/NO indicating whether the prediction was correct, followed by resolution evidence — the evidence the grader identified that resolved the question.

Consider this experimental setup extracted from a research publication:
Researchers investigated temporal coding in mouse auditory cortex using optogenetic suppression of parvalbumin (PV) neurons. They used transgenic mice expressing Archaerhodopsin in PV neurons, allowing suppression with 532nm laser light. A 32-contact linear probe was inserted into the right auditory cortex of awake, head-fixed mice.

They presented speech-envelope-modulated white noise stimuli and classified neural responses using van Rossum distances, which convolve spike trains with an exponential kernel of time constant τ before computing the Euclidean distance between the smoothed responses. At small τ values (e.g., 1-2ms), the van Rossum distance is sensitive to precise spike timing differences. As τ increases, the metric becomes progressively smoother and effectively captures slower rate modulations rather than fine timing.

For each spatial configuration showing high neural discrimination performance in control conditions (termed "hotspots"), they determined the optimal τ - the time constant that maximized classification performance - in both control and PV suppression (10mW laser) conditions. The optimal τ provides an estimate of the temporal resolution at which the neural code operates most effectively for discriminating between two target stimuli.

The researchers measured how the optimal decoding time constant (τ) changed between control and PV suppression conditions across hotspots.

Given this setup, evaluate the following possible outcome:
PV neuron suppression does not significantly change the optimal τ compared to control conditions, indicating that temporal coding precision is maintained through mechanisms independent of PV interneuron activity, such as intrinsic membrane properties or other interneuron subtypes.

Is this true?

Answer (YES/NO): NO